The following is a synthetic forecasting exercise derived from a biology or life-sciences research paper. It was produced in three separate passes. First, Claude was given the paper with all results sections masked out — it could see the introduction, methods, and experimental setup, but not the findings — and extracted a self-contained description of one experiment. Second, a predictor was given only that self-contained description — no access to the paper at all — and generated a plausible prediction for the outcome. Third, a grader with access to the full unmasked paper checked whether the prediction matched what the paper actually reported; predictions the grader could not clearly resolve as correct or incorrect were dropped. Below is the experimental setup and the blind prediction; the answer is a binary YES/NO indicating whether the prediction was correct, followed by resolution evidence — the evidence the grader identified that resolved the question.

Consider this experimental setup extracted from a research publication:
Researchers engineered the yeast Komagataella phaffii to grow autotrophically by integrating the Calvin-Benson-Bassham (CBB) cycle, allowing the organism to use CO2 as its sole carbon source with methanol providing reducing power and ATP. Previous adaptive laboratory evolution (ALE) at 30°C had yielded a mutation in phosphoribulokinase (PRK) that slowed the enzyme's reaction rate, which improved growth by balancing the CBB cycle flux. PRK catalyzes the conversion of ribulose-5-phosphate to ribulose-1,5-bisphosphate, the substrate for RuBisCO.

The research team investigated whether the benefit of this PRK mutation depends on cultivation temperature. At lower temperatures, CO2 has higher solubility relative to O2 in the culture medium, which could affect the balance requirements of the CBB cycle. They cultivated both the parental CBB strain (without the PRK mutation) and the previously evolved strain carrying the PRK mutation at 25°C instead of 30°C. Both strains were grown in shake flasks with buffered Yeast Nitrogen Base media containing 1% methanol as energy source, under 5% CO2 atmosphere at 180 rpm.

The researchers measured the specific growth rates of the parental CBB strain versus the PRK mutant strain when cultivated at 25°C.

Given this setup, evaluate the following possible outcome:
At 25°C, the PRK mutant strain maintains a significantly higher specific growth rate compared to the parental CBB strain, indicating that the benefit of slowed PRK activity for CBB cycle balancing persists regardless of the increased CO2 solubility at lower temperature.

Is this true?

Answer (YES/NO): NO